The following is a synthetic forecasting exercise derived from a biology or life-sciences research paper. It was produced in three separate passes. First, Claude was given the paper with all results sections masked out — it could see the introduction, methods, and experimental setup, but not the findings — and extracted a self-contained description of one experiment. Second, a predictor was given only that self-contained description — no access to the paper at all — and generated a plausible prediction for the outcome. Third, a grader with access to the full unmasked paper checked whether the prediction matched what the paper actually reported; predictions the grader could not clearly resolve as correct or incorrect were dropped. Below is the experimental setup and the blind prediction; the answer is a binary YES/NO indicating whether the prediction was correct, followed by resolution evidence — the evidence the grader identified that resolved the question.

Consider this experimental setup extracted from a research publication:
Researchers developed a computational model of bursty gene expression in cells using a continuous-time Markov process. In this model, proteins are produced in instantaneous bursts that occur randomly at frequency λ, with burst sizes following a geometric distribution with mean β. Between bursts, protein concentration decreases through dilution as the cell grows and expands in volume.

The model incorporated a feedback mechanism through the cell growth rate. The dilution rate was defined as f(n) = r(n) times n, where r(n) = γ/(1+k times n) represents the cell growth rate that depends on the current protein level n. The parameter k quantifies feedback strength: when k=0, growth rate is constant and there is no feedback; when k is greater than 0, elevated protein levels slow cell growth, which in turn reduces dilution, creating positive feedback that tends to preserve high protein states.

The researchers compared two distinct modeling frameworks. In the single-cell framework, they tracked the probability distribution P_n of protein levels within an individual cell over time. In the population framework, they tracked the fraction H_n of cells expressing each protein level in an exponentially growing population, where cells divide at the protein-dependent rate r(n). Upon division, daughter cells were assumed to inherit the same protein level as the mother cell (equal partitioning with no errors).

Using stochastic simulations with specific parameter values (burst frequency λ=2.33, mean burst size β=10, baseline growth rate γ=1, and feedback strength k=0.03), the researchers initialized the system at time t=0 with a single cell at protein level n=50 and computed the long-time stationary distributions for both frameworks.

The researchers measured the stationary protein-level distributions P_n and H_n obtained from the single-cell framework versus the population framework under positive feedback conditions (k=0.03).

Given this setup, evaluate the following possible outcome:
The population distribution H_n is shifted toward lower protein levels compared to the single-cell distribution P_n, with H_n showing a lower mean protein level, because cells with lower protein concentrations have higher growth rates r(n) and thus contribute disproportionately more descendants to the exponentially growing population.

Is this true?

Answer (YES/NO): YES